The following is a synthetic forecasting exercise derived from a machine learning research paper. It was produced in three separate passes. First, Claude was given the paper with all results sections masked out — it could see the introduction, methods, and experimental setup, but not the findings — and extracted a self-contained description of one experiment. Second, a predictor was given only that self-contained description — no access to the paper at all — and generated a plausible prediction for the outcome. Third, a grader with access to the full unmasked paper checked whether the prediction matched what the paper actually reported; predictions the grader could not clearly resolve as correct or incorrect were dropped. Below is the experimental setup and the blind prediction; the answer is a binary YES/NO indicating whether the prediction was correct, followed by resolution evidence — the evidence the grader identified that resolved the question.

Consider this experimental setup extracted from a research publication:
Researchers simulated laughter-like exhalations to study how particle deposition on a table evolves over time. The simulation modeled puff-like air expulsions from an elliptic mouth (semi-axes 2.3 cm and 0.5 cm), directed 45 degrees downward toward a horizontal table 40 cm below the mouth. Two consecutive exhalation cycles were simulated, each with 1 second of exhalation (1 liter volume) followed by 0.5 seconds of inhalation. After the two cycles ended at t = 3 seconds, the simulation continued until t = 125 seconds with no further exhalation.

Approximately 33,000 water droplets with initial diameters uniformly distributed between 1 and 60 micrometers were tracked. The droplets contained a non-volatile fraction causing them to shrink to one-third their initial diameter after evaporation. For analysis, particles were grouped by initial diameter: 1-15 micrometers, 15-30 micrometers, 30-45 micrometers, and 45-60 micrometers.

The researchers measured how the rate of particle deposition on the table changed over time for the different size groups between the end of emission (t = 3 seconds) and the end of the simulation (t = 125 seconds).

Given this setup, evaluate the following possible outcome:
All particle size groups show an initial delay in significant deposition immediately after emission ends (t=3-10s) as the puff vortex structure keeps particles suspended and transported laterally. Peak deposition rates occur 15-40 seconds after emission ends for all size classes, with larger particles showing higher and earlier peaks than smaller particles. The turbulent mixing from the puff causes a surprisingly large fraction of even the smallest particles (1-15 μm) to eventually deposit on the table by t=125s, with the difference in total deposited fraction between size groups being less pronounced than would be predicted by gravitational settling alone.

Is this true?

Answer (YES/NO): NO